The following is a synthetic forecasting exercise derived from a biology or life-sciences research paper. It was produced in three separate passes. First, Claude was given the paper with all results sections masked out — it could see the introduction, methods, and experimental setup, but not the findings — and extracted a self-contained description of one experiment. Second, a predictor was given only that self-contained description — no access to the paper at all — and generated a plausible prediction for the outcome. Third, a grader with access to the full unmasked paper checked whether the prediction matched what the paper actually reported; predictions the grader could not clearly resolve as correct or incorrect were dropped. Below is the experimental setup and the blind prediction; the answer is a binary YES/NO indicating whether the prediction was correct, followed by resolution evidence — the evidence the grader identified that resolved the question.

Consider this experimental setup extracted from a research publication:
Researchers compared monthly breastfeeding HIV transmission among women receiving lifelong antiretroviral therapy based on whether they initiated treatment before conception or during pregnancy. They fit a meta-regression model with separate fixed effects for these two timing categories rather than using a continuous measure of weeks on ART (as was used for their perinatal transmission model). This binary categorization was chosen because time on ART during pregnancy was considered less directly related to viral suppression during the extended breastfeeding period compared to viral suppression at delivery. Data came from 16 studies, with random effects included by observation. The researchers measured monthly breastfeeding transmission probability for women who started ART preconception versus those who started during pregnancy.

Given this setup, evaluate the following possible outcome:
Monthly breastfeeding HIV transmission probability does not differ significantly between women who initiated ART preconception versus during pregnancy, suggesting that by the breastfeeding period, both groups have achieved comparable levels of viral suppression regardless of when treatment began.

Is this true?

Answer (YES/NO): NO